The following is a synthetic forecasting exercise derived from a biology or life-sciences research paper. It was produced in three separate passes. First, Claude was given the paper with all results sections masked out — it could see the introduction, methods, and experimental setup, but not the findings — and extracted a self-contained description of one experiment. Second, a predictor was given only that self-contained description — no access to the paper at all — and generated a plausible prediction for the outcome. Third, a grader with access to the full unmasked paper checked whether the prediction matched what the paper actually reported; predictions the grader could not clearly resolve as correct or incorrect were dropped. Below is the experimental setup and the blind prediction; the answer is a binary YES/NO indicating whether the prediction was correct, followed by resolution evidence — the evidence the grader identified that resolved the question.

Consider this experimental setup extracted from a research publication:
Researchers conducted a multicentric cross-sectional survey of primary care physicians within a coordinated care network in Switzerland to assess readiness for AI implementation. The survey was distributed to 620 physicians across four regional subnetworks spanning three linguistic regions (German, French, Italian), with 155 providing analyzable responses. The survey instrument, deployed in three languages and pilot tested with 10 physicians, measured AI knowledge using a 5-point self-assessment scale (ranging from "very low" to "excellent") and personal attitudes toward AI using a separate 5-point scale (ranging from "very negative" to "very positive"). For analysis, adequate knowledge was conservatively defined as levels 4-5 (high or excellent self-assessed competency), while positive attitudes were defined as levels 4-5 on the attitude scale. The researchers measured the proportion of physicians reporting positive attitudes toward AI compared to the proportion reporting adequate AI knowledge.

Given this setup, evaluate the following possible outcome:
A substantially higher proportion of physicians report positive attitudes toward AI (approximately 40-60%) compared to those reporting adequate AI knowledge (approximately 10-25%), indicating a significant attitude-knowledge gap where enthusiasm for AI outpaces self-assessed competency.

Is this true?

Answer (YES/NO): NO